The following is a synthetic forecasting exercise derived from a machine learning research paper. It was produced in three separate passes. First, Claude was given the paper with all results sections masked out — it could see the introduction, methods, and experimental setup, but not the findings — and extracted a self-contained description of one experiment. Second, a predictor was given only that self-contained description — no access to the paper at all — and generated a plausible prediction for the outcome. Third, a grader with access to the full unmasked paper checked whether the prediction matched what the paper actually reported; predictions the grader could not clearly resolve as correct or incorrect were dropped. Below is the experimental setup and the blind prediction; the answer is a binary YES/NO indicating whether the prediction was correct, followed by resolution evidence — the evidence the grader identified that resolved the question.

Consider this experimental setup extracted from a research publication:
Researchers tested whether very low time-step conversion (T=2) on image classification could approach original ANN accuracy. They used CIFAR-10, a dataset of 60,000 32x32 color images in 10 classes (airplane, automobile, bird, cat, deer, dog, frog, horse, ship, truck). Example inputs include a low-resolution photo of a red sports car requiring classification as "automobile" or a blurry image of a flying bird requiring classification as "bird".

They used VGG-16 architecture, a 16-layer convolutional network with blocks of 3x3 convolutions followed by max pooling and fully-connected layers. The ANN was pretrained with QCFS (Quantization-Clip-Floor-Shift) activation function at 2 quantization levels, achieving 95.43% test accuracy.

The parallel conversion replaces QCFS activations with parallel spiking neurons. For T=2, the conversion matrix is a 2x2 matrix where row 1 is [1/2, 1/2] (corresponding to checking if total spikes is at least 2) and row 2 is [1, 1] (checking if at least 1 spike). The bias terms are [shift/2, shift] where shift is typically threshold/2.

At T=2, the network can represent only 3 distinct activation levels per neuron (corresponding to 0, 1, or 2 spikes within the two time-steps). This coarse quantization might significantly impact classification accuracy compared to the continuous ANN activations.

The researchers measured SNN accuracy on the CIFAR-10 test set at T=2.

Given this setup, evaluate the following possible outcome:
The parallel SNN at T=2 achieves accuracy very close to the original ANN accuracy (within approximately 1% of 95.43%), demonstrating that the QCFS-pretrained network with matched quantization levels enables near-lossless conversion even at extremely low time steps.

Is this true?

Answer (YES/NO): NO